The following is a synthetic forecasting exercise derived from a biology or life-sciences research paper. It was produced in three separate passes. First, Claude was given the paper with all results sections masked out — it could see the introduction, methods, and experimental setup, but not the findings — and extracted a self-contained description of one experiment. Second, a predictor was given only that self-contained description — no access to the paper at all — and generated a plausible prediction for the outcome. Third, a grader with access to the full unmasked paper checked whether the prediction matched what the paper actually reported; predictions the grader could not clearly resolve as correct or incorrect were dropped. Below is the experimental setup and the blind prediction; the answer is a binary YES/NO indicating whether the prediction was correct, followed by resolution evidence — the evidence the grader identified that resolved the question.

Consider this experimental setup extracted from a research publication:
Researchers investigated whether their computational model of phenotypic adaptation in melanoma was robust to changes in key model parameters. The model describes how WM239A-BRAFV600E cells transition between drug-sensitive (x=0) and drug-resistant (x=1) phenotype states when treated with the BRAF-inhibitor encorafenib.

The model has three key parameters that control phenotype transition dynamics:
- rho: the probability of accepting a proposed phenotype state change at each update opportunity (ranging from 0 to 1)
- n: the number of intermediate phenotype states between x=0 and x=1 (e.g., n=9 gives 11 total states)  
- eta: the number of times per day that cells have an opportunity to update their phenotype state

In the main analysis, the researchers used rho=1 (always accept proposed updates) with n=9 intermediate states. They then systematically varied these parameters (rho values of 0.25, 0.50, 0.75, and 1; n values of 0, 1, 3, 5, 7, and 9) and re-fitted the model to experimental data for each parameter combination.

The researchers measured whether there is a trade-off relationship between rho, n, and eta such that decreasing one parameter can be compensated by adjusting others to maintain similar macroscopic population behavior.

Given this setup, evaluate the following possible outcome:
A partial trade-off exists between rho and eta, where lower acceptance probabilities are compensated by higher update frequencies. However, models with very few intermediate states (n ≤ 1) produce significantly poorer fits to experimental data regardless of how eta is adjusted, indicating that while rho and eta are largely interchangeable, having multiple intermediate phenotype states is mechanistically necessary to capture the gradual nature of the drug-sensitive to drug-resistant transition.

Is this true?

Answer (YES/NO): NO